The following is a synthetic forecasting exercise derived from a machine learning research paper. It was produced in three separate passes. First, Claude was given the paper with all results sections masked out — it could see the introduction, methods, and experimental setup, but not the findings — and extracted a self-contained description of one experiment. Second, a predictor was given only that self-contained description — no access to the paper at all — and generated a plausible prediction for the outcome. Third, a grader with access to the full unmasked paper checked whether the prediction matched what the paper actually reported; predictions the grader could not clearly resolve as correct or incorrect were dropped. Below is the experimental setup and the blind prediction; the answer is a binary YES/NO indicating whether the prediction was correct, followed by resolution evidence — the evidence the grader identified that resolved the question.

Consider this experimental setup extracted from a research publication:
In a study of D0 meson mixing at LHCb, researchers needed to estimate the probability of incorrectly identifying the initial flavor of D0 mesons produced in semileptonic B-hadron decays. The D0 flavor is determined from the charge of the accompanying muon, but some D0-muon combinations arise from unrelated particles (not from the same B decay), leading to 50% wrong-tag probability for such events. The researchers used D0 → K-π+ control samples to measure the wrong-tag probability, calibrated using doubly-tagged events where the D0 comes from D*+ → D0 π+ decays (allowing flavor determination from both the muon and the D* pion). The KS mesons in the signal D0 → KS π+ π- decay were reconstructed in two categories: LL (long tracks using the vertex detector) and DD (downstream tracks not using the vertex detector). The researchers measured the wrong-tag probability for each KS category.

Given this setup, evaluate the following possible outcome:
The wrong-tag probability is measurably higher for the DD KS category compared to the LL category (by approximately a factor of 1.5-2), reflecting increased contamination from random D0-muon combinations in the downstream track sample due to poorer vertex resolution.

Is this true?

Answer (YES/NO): NO